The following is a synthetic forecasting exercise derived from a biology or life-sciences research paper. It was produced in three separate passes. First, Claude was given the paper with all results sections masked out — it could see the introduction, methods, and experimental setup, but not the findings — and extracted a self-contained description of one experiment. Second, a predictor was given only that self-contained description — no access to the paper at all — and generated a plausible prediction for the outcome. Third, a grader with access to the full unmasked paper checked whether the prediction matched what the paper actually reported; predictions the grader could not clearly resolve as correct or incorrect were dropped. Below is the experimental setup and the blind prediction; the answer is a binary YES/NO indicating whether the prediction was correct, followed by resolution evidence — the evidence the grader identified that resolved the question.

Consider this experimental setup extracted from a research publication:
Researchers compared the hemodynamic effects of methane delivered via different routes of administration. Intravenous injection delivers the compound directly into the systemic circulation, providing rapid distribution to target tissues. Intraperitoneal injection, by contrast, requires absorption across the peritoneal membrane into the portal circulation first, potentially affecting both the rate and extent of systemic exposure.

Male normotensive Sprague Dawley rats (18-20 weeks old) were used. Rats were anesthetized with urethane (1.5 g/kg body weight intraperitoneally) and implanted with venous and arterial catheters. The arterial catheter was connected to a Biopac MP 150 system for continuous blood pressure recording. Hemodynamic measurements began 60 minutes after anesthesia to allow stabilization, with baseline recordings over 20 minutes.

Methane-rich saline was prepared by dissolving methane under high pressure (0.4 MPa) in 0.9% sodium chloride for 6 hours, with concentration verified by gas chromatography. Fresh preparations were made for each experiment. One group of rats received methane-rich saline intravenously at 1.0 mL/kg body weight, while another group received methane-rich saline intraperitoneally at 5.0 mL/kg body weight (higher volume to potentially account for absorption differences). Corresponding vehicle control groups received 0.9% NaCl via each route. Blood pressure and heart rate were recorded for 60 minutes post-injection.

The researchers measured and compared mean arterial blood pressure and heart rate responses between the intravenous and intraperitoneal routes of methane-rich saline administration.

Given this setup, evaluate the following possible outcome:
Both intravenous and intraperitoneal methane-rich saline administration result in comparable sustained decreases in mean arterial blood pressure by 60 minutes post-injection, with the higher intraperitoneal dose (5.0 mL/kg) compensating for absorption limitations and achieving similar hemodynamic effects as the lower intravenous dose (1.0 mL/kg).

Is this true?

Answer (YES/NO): NO